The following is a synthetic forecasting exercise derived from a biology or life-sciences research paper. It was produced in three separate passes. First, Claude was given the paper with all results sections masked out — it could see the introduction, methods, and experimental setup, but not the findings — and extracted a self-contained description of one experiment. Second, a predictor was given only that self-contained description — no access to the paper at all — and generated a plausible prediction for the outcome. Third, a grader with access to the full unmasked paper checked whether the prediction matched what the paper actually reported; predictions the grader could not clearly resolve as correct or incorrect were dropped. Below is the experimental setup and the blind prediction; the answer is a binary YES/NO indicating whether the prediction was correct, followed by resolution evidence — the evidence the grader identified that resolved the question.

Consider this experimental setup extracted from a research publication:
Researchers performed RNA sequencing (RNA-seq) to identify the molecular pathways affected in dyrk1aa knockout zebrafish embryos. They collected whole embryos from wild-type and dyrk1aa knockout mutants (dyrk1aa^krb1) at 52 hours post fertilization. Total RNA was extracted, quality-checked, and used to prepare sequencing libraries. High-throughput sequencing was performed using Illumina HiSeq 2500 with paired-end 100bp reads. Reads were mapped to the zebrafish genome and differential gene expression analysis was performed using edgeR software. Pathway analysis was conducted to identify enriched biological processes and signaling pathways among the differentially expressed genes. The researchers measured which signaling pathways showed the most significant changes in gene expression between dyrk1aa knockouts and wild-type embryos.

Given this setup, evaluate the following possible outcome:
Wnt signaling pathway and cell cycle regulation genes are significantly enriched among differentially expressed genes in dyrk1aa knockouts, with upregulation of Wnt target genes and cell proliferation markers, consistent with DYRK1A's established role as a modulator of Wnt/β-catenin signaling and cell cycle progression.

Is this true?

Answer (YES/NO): NO